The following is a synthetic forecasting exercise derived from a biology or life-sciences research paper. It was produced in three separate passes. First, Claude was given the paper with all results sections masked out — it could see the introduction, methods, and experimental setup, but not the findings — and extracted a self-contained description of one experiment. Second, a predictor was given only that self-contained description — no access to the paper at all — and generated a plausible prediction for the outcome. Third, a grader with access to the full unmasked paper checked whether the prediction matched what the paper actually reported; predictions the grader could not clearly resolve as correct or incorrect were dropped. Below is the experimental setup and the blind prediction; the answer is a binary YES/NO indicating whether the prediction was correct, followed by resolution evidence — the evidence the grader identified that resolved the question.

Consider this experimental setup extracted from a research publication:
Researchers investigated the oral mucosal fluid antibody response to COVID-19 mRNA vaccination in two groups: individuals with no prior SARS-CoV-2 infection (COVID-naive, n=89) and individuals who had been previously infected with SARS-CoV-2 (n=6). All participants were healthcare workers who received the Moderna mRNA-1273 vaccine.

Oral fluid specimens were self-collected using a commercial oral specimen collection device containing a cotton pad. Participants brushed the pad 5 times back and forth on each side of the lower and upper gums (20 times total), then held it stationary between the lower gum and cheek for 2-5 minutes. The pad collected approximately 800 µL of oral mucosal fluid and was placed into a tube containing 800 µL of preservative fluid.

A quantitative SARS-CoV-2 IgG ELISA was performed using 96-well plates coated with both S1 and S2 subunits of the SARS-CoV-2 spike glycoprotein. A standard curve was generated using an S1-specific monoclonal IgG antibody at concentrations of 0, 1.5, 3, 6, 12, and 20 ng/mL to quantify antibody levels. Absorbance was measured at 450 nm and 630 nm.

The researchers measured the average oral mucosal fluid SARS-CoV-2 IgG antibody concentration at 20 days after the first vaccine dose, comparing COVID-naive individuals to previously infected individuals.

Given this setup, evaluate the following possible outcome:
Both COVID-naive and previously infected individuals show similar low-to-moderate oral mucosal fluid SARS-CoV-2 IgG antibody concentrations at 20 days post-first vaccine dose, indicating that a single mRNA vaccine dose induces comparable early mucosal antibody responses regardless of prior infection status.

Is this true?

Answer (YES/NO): NO